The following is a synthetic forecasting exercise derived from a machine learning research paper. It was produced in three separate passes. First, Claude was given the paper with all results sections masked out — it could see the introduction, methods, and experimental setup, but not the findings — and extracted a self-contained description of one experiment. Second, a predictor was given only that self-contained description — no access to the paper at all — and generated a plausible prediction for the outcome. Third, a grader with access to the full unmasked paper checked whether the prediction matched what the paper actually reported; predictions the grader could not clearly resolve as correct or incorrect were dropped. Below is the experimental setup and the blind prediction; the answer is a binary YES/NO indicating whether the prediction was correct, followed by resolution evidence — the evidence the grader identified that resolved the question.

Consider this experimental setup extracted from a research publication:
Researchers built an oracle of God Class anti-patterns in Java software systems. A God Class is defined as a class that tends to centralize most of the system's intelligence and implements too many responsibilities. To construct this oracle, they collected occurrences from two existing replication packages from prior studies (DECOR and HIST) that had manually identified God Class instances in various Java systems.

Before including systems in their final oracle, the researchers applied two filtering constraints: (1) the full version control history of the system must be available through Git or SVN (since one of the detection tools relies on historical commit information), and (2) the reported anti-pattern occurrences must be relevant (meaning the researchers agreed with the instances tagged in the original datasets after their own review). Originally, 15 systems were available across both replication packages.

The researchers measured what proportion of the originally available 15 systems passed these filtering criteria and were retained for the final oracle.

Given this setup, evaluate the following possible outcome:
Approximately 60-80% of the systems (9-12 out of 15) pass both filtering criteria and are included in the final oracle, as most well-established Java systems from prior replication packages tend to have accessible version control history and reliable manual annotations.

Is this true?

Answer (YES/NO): NO